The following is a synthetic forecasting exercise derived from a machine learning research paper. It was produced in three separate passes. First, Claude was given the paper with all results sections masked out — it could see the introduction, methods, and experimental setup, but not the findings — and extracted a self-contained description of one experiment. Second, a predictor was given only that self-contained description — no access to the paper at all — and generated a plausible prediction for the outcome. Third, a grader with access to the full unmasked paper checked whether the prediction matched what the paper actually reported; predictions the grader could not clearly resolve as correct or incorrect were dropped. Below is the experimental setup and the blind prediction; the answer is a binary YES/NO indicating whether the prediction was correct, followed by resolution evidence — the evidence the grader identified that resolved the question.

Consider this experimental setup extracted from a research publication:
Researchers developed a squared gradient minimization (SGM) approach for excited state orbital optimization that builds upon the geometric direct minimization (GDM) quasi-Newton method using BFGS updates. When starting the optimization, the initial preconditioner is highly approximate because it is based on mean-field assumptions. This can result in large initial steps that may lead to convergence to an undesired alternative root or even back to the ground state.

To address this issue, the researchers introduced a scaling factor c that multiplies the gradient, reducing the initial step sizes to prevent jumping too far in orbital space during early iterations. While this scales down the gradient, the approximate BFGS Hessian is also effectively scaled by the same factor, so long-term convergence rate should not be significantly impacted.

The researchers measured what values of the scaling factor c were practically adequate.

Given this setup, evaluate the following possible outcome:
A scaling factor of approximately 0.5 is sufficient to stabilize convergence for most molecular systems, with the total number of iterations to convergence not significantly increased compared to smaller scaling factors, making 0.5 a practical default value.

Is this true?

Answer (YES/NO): NO